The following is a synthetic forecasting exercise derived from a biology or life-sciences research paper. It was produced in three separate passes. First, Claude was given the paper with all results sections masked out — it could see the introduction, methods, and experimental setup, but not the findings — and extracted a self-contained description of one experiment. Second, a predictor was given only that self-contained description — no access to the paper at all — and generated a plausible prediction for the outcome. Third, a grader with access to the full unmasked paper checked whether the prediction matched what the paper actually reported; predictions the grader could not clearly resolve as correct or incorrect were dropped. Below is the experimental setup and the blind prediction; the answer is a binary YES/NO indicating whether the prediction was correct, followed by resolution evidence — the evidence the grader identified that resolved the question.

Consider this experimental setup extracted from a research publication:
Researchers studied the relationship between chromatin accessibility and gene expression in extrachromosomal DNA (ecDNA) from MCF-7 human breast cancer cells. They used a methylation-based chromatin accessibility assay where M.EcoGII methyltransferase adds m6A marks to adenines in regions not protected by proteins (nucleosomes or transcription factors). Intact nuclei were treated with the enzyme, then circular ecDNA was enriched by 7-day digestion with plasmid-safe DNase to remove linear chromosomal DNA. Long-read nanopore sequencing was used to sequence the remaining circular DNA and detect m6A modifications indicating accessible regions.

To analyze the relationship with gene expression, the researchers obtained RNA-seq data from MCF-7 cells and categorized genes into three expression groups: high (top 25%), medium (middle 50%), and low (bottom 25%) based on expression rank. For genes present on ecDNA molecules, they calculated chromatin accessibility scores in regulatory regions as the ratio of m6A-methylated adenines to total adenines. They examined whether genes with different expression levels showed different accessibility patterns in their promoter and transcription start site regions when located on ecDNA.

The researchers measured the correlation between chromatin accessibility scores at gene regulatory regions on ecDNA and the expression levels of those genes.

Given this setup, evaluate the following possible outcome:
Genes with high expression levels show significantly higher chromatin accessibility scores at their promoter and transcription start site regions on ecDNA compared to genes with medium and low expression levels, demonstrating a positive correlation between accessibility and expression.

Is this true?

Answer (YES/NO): NO